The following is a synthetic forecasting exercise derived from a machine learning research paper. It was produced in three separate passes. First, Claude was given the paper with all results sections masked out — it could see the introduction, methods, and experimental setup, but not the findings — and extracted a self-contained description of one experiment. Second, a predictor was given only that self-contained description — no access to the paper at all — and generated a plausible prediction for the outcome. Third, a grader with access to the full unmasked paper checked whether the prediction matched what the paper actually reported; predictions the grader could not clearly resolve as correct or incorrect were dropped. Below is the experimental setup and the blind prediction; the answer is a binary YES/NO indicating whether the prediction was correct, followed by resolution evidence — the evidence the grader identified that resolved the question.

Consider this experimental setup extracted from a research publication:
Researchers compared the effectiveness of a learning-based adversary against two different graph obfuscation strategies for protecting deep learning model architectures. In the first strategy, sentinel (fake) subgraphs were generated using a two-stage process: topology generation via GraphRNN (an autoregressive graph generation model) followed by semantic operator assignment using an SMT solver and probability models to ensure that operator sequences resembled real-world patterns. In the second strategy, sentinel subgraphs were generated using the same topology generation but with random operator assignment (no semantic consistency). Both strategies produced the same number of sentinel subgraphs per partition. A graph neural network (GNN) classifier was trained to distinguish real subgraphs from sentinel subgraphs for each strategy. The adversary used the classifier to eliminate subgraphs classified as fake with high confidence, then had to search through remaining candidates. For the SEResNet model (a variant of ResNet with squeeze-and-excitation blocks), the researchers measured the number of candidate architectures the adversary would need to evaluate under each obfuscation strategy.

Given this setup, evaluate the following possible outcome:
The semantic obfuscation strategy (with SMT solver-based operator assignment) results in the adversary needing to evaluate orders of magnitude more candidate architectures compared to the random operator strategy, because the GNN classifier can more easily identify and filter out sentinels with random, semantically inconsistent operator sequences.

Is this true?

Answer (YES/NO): YES